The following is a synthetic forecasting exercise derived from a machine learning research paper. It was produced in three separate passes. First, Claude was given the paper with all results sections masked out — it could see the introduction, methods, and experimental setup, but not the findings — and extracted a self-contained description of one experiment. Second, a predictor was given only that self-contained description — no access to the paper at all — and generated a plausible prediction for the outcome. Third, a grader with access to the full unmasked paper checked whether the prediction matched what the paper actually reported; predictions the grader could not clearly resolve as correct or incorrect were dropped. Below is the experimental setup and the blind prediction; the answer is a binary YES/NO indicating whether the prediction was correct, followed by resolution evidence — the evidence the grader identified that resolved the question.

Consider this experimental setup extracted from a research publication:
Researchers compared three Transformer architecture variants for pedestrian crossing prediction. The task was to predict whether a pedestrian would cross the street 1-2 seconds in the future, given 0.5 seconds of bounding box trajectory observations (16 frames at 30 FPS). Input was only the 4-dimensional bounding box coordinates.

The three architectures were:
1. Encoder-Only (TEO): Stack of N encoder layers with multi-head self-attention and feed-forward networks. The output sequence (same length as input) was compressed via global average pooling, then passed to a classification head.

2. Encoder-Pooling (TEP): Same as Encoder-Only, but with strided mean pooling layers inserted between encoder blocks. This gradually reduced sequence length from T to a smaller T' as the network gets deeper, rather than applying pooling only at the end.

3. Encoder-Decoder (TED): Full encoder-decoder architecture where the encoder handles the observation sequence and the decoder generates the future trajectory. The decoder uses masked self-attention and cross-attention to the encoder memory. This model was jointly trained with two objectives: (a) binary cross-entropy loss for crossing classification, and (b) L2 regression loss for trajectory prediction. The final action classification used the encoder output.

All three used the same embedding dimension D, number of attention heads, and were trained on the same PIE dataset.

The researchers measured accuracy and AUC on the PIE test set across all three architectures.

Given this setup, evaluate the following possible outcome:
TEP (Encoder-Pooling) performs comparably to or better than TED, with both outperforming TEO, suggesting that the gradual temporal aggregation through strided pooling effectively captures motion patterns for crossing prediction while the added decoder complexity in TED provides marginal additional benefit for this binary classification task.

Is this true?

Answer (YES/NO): NO